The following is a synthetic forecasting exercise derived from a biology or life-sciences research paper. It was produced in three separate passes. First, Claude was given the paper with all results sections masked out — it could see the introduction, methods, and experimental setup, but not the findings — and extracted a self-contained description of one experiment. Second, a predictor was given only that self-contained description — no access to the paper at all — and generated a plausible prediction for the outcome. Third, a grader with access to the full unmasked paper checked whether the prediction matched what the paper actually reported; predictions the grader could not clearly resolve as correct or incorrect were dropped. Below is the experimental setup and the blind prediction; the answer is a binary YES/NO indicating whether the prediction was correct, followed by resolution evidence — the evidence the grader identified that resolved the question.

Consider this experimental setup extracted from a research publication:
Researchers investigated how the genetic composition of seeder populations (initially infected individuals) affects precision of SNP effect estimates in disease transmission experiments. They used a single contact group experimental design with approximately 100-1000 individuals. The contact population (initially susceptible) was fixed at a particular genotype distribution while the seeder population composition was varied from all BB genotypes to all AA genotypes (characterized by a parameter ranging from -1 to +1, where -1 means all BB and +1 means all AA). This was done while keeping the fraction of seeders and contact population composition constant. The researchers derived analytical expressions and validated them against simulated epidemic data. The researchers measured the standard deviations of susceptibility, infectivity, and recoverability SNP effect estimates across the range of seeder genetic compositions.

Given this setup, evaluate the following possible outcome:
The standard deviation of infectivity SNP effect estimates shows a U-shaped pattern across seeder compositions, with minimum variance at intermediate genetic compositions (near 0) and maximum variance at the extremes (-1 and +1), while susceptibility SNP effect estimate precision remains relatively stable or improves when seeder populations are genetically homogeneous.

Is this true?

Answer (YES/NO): NO